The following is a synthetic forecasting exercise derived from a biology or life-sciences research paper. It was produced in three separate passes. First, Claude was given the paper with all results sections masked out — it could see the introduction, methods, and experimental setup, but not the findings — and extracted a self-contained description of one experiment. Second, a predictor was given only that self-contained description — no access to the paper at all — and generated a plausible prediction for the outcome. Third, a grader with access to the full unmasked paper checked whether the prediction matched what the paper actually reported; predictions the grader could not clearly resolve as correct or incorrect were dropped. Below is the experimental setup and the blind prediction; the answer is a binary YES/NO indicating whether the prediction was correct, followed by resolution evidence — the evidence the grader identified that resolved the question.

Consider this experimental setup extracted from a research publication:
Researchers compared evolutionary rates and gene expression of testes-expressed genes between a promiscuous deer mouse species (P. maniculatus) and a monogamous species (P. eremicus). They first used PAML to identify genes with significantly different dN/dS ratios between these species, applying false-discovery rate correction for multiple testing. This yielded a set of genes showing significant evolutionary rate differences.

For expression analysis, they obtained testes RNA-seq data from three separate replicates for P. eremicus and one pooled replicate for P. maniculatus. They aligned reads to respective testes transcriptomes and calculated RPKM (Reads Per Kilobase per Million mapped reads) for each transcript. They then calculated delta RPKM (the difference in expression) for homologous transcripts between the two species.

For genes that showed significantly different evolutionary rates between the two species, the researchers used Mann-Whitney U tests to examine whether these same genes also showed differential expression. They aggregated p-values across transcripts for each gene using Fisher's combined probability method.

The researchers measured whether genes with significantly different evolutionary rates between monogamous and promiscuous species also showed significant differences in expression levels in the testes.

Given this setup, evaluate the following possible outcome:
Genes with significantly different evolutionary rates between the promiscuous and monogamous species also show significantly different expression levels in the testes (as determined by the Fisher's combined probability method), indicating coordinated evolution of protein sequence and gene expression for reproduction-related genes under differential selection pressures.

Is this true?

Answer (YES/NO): NO